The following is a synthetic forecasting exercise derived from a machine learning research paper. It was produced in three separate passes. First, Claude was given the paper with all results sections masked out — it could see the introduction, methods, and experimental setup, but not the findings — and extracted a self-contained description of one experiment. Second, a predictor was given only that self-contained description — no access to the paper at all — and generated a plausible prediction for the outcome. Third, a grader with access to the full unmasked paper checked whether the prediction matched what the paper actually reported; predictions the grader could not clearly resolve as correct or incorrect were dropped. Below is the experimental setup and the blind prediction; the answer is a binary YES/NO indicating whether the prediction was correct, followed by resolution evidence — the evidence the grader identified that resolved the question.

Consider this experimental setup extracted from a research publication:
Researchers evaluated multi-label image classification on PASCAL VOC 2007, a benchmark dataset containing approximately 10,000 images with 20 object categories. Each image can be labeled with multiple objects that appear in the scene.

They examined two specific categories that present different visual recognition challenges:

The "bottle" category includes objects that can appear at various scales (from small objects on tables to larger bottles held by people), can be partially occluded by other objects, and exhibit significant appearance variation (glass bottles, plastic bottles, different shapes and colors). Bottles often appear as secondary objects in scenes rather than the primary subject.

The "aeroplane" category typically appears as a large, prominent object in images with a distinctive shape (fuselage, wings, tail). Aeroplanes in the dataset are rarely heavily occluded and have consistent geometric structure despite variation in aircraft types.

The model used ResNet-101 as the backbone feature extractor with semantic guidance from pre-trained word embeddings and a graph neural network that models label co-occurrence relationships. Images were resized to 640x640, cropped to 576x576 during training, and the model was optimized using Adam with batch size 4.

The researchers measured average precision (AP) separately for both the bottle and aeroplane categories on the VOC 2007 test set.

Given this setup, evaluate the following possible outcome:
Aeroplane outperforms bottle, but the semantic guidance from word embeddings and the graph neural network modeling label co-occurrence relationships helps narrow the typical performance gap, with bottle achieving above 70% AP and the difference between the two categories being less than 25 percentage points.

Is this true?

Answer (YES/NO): YES